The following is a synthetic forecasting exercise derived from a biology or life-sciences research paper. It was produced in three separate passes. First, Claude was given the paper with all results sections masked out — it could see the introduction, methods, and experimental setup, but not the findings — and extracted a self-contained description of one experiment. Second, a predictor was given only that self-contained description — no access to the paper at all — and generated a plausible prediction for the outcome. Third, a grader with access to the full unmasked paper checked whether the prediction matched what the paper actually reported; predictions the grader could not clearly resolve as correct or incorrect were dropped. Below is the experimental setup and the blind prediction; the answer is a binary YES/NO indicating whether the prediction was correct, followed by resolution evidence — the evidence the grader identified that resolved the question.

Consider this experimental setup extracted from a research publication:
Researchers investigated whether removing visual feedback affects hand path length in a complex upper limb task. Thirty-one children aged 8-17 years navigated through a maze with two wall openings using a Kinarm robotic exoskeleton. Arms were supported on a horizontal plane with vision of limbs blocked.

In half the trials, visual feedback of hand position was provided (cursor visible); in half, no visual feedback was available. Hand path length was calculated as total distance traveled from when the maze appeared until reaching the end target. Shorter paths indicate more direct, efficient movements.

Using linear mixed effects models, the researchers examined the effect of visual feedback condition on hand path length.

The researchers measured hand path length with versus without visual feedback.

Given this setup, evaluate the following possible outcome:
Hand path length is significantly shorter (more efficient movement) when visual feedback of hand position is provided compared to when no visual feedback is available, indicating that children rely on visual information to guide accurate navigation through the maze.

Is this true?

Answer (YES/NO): YES